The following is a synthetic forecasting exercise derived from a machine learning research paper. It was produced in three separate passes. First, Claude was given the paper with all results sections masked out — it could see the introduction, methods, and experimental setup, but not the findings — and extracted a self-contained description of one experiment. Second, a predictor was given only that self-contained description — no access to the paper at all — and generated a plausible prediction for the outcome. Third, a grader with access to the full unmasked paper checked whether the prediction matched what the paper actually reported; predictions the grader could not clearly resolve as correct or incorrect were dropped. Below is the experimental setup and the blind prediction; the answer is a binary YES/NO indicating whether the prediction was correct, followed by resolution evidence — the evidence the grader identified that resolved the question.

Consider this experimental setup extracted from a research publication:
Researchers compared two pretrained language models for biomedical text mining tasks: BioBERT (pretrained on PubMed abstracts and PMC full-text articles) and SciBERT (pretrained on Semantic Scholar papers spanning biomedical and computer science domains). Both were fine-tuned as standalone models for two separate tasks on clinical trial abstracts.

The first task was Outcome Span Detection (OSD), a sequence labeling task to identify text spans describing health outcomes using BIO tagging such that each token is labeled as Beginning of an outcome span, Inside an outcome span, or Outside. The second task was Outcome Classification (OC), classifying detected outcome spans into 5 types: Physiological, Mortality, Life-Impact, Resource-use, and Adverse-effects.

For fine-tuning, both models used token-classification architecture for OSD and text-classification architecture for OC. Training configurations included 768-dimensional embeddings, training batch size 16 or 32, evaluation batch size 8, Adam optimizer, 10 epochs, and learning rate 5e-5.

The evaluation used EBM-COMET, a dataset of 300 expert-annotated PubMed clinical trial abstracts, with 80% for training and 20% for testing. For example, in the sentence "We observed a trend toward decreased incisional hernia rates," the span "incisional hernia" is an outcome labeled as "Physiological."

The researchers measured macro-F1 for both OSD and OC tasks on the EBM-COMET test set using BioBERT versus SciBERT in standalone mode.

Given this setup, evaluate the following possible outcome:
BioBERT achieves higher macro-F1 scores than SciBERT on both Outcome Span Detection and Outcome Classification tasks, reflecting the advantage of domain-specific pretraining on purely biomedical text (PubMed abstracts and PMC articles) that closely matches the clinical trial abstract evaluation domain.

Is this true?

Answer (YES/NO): YES